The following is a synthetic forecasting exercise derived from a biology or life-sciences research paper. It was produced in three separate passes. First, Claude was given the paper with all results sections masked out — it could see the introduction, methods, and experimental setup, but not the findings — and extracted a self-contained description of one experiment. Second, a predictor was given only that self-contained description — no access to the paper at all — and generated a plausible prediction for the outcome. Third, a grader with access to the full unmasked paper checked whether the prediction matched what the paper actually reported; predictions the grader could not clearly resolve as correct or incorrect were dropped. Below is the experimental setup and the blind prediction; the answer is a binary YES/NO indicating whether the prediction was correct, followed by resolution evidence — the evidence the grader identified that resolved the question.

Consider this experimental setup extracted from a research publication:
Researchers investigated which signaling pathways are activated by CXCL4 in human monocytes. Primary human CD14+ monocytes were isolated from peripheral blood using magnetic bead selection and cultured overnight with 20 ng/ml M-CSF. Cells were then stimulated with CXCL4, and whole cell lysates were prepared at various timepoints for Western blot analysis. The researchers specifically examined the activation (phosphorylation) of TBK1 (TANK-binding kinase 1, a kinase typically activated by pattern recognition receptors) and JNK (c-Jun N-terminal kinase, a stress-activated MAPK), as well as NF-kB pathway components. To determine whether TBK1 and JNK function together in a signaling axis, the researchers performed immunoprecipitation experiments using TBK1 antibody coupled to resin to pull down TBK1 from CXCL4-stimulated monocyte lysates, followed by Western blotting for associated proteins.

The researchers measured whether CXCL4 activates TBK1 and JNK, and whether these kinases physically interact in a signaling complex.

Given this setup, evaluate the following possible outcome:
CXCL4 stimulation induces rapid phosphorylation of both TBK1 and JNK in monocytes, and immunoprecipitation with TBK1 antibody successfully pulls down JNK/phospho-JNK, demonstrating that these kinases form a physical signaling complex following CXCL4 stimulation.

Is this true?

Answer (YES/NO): NO